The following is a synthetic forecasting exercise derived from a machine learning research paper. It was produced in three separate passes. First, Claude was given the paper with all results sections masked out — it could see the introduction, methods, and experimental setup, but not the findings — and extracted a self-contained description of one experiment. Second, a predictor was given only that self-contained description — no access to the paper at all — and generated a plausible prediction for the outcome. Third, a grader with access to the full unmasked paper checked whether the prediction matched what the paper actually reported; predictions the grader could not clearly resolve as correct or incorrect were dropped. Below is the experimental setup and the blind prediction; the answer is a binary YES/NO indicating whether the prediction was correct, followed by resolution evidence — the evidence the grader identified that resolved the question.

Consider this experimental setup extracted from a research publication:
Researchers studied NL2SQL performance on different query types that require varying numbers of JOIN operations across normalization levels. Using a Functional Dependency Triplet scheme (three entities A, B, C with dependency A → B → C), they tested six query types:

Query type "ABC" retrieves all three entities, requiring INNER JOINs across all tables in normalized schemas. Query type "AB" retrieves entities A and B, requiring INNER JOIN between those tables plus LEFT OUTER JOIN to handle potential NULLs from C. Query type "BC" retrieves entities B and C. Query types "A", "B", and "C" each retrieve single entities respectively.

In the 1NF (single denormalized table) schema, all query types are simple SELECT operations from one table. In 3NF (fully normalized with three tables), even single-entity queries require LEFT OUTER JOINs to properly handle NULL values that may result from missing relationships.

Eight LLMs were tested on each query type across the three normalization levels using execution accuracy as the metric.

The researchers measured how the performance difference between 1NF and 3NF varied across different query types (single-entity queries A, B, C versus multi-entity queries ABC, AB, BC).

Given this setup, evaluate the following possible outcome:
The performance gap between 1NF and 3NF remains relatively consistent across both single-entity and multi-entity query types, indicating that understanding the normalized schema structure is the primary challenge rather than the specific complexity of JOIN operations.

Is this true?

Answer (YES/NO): NO